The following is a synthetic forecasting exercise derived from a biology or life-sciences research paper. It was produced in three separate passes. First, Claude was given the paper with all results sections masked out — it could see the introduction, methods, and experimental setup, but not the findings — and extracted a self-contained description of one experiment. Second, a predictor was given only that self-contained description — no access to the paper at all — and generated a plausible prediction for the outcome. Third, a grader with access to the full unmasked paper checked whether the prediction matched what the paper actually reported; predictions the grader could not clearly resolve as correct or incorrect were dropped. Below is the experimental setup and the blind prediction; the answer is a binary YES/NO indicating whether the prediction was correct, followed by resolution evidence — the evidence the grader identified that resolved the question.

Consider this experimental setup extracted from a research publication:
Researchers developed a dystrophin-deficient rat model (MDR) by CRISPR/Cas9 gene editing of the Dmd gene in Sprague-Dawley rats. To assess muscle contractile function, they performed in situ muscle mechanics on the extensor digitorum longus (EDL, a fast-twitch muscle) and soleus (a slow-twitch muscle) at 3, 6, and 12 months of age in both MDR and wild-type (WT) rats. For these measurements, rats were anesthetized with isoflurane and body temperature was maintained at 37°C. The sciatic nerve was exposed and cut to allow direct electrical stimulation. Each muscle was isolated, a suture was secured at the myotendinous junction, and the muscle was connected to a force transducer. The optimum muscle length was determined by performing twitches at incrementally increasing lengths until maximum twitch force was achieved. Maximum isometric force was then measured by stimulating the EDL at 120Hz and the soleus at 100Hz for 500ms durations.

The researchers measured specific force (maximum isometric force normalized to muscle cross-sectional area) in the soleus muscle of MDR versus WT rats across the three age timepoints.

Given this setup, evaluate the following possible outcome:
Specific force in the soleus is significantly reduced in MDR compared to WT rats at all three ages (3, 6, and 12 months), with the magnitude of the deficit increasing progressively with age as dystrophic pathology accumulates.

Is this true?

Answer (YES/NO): NO